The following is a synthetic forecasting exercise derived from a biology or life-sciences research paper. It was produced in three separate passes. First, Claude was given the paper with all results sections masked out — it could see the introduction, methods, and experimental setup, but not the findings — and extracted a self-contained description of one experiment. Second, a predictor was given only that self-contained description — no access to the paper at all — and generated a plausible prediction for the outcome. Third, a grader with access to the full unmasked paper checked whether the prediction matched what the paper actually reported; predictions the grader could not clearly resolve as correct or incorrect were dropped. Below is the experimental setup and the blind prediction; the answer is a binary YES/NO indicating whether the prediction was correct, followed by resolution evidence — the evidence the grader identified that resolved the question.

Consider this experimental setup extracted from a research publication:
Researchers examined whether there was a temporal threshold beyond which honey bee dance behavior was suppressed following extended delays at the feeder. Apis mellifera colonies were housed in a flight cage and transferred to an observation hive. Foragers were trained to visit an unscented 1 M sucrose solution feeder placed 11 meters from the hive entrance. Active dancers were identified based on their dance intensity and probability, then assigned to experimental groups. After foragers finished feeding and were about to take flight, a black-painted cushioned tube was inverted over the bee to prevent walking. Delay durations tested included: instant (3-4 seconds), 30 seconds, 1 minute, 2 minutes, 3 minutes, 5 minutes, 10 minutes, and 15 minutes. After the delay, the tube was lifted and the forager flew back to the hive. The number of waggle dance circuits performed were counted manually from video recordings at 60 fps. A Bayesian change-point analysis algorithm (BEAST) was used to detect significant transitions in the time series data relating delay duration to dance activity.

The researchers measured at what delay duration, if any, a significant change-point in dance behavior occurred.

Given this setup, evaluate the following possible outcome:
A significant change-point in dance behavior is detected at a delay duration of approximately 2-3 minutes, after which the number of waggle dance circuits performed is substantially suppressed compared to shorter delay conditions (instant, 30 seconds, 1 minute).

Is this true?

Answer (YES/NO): NO